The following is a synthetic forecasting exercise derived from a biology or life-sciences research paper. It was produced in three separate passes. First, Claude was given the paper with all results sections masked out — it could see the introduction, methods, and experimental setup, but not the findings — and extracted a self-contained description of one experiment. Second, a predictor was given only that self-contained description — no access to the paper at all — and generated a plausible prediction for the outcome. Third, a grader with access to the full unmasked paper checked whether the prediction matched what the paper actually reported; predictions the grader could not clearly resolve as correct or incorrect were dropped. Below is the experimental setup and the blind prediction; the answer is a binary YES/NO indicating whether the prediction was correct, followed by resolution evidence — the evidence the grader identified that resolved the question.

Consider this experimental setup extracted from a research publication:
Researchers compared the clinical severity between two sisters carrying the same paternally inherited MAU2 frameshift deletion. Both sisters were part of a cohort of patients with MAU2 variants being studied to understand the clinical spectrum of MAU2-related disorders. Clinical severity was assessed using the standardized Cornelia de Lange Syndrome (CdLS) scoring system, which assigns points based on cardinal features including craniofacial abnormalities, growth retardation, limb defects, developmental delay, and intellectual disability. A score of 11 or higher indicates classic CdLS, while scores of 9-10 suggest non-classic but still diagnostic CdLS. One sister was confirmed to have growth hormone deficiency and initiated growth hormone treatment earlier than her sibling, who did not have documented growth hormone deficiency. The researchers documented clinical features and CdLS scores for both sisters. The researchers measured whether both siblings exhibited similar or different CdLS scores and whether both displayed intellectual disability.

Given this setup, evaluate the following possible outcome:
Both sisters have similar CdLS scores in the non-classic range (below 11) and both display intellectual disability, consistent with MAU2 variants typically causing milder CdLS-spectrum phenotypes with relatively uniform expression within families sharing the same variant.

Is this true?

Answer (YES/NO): NO